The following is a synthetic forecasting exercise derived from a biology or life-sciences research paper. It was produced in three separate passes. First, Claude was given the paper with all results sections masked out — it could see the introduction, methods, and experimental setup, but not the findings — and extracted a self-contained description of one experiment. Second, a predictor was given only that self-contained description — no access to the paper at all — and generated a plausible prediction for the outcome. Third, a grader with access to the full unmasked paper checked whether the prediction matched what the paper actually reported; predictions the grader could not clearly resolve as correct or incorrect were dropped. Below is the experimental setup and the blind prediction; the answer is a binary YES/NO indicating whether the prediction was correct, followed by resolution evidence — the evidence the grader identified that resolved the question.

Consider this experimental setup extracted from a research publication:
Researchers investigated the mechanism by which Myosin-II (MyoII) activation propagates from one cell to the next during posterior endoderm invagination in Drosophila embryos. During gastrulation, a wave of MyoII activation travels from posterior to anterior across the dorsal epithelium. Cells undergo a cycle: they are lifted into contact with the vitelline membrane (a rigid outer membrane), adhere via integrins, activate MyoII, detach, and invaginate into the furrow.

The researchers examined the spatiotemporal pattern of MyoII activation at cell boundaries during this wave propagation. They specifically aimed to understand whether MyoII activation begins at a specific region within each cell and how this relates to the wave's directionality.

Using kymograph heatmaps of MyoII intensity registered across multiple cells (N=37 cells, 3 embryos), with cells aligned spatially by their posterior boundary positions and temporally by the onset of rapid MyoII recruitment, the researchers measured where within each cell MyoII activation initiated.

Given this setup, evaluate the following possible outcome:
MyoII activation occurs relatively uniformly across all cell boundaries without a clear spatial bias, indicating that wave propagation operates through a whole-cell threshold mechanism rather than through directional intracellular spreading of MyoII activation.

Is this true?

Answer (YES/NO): NO